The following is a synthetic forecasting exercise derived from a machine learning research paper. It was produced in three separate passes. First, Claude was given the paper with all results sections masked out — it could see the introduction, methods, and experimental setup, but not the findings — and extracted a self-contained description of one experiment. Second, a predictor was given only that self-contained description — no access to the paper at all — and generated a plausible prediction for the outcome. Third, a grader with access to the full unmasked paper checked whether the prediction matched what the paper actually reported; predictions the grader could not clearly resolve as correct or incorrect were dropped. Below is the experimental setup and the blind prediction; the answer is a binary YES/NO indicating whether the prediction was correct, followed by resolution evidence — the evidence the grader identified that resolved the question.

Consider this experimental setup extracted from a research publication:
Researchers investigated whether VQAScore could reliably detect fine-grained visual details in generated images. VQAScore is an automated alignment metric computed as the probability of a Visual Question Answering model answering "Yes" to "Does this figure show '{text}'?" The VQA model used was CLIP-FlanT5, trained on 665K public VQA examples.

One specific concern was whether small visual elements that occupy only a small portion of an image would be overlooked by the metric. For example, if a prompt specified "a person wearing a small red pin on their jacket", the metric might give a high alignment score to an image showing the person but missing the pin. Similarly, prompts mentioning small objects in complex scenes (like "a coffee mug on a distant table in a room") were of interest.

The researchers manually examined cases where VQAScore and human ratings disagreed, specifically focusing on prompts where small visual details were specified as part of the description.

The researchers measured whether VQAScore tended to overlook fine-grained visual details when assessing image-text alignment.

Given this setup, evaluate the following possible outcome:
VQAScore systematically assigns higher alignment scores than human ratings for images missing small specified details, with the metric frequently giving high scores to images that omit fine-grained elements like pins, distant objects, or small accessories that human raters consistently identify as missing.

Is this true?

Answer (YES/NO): NO